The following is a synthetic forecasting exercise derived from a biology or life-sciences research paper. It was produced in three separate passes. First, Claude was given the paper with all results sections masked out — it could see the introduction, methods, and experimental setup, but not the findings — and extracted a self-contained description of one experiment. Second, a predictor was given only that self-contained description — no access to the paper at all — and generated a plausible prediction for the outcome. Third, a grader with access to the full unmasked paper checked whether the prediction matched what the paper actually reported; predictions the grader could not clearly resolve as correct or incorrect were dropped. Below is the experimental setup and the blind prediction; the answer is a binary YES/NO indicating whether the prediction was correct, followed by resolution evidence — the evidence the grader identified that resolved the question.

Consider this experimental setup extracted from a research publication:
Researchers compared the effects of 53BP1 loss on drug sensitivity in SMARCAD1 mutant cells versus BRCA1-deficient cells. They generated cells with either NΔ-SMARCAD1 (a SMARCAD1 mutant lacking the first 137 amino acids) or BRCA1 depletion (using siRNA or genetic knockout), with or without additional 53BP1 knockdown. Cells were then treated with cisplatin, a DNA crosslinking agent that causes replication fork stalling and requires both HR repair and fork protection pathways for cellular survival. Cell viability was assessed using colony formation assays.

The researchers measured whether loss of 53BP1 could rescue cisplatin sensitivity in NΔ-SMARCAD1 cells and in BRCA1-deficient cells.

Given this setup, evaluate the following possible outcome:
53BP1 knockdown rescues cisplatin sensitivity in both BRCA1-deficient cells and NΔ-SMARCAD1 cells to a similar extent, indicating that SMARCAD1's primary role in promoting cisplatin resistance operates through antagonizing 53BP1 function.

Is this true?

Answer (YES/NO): NO